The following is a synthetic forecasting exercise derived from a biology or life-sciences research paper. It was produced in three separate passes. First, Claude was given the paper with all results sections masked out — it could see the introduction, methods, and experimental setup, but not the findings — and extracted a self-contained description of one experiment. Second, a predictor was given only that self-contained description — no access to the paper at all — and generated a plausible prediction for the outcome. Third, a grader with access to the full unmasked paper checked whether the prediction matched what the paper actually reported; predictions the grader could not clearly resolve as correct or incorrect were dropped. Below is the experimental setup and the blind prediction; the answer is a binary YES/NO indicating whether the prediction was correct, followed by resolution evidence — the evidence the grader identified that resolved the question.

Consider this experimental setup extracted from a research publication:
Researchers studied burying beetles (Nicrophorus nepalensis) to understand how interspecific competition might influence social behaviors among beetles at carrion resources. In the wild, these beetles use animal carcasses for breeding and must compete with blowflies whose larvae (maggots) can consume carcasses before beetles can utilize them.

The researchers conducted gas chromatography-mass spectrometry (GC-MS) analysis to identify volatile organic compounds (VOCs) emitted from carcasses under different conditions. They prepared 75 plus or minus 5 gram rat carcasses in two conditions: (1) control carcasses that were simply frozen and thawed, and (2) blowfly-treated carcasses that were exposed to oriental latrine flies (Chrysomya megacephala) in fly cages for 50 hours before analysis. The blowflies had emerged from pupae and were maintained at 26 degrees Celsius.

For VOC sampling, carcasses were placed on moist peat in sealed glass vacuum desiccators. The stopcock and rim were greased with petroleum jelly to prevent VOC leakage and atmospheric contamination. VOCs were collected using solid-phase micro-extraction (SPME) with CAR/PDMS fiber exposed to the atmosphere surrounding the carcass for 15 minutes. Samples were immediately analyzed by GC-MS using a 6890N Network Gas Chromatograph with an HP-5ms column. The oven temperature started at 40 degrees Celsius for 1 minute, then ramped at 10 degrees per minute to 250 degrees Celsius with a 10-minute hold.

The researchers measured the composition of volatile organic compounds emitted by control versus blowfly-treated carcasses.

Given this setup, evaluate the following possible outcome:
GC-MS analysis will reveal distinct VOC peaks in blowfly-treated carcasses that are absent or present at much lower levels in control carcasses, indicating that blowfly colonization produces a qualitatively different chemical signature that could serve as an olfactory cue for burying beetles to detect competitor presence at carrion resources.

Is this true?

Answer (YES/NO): YES